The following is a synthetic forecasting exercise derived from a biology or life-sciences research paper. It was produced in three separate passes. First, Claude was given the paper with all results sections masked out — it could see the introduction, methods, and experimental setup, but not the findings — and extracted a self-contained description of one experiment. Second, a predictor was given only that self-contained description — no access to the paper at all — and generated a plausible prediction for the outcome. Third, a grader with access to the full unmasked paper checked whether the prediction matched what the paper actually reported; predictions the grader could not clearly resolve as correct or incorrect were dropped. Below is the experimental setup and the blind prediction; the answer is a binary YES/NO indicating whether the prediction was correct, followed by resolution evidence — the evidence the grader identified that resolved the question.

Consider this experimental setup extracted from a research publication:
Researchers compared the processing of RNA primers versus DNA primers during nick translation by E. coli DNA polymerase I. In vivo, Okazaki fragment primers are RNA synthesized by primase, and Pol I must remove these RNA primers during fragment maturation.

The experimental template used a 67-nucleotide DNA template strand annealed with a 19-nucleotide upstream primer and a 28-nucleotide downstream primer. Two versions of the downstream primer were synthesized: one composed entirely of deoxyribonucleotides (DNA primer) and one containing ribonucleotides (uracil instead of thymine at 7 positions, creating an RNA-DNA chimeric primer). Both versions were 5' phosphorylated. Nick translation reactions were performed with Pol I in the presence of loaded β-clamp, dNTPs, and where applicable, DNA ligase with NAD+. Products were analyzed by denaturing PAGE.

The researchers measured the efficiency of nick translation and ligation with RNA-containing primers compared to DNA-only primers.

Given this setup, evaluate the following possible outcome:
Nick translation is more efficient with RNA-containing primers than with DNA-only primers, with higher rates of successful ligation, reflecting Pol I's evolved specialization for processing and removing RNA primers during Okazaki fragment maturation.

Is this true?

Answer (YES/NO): NO